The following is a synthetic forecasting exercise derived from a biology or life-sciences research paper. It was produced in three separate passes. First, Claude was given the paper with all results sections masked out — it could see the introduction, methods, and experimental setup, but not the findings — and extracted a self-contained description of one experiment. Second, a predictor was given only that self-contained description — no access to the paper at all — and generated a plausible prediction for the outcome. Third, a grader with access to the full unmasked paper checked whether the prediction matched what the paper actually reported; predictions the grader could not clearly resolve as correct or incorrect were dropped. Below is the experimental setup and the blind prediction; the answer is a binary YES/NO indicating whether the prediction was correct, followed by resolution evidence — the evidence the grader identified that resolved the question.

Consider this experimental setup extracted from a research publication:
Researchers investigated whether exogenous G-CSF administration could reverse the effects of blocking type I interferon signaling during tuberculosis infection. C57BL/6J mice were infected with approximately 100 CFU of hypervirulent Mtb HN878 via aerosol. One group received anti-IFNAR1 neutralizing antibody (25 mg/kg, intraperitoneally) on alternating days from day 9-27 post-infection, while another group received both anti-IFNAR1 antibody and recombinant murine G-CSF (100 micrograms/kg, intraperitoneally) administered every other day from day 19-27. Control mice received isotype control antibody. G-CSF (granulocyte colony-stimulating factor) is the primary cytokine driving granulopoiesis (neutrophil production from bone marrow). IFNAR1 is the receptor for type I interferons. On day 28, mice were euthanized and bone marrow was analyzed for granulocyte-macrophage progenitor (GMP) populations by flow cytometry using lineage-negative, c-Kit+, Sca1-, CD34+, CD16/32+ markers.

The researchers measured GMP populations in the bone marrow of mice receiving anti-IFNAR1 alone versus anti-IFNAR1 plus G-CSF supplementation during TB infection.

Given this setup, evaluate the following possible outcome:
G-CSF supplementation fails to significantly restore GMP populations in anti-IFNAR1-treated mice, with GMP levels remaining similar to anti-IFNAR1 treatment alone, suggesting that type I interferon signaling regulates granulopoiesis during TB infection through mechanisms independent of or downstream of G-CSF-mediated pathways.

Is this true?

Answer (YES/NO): YES